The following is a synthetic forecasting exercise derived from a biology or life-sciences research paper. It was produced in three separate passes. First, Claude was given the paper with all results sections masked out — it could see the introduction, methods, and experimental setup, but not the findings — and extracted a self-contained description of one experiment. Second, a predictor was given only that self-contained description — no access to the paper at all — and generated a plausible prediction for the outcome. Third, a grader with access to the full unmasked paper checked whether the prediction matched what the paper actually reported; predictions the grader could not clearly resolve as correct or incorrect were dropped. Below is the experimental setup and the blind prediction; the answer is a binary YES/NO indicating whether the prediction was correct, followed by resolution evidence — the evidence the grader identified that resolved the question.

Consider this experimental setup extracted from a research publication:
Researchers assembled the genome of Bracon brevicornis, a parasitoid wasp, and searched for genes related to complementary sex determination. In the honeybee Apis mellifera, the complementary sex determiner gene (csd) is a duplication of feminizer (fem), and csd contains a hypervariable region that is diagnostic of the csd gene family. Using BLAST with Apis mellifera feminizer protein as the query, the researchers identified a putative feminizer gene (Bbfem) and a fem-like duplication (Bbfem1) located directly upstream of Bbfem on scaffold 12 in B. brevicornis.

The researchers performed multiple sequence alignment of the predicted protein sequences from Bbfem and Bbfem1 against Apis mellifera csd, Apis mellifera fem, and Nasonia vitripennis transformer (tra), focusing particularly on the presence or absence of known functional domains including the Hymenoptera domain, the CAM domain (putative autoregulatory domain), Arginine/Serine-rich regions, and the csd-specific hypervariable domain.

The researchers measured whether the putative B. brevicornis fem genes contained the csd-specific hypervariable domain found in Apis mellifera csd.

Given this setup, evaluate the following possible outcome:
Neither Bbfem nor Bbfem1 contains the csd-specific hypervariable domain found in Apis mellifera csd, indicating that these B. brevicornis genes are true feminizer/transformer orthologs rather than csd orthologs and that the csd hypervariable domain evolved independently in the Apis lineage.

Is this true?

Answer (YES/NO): NO